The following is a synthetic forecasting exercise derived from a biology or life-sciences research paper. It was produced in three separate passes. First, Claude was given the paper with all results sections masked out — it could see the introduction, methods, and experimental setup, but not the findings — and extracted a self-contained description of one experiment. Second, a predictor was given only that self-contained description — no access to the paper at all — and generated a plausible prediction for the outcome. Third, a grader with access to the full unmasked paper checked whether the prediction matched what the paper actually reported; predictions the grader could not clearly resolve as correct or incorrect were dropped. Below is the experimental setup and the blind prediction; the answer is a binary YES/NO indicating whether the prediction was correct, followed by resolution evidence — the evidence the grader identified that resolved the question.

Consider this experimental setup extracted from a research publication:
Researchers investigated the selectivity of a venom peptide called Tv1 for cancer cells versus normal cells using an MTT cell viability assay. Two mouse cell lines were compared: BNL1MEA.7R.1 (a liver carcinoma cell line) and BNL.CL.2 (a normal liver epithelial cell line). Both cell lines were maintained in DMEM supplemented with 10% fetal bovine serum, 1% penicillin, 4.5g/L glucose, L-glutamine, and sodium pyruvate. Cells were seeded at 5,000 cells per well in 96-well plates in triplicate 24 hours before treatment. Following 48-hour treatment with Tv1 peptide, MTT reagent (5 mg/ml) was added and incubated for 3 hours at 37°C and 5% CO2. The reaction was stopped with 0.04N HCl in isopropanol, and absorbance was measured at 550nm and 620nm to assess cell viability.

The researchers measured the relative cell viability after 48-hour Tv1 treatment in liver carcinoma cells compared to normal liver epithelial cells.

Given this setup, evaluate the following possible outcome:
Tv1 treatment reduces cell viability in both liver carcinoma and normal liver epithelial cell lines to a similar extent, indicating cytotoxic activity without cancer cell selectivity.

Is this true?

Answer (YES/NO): NO